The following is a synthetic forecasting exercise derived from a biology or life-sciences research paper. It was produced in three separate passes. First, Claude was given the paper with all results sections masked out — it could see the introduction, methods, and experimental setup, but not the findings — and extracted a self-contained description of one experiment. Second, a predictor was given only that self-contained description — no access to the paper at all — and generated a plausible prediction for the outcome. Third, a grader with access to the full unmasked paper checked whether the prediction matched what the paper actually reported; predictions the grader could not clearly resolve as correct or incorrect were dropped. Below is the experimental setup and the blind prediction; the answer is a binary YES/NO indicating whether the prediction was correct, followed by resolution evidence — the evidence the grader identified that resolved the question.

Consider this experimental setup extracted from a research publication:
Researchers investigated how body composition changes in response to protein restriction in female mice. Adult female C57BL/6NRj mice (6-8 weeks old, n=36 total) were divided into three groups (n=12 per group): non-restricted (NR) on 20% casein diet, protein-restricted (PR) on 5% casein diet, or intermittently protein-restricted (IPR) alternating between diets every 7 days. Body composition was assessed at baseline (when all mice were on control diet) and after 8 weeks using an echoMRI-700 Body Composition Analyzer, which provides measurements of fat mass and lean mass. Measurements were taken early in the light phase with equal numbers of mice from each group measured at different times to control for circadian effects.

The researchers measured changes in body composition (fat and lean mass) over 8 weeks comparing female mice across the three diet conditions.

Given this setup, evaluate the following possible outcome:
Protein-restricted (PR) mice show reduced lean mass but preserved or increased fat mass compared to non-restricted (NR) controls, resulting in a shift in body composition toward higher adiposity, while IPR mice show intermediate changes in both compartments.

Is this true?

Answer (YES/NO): NO